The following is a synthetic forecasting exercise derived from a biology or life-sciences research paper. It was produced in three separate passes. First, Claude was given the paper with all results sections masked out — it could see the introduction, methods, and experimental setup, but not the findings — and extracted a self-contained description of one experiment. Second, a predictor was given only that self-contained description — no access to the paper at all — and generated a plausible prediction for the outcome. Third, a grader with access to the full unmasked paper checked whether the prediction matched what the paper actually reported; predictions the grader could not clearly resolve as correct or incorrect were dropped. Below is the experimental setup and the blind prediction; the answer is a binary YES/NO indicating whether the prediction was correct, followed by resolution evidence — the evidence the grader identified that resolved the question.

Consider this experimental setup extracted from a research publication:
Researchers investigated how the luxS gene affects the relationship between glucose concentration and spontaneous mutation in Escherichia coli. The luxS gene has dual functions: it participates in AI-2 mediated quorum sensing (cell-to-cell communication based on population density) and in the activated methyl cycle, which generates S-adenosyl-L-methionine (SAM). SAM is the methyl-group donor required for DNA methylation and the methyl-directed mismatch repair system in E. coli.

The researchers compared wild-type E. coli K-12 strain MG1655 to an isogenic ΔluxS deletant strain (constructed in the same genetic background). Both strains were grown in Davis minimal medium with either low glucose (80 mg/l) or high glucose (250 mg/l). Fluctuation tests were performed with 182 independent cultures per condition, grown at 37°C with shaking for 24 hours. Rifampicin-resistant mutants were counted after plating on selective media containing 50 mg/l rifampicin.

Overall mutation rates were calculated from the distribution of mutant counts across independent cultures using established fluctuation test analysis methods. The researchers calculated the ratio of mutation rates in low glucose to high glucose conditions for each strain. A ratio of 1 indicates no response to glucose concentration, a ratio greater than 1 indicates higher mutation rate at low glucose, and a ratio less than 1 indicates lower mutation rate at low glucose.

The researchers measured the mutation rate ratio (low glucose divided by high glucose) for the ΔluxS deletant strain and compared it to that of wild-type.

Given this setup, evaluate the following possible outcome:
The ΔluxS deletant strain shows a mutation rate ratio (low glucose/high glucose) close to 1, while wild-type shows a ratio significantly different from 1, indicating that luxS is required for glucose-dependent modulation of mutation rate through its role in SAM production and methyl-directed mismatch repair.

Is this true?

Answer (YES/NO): NO